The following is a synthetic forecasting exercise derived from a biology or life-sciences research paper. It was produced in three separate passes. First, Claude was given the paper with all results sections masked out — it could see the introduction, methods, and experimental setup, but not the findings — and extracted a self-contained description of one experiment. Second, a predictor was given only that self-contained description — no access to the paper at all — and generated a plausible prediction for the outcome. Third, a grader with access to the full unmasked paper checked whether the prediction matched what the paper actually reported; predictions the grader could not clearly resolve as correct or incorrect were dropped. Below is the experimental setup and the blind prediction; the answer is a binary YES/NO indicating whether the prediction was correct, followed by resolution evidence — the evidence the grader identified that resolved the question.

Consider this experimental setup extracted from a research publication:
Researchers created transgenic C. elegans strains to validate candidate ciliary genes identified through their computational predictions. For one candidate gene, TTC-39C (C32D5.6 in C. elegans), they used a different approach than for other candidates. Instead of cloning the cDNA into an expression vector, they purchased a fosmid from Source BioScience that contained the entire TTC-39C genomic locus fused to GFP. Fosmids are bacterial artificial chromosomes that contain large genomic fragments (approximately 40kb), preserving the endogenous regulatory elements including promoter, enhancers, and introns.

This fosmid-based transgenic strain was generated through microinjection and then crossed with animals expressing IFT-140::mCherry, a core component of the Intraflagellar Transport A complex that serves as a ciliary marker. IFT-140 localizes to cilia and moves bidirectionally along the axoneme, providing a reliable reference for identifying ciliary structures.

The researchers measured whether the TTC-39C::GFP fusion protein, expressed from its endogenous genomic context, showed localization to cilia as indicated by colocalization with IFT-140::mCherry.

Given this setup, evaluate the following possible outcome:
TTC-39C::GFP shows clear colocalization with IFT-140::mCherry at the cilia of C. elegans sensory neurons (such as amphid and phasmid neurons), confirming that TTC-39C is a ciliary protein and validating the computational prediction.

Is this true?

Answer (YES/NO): YES